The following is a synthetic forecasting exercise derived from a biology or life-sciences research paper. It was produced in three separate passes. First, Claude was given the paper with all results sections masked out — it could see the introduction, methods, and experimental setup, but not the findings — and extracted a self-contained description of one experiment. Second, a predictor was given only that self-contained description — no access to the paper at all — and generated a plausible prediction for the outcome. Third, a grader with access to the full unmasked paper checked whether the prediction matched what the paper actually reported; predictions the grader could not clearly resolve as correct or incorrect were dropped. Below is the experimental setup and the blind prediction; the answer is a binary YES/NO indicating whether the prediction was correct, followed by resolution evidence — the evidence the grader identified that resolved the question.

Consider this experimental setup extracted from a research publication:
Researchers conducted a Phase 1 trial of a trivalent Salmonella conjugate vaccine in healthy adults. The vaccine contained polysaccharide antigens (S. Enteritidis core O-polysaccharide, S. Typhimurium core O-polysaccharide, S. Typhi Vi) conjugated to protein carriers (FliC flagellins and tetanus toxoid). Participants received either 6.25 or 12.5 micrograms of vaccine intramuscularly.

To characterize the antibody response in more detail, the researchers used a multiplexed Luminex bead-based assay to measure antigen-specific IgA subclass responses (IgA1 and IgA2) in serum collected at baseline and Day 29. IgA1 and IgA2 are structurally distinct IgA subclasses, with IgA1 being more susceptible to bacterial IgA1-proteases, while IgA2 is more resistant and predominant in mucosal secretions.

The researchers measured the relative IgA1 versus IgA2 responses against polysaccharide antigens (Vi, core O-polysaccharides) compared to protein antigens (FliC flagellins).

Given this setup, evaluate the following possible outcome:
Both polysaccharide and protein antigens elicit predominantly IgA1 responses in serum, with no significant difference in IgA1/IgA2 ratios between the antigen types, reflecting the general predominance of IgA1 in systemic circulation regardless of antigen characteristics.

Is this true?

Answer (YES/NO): NO